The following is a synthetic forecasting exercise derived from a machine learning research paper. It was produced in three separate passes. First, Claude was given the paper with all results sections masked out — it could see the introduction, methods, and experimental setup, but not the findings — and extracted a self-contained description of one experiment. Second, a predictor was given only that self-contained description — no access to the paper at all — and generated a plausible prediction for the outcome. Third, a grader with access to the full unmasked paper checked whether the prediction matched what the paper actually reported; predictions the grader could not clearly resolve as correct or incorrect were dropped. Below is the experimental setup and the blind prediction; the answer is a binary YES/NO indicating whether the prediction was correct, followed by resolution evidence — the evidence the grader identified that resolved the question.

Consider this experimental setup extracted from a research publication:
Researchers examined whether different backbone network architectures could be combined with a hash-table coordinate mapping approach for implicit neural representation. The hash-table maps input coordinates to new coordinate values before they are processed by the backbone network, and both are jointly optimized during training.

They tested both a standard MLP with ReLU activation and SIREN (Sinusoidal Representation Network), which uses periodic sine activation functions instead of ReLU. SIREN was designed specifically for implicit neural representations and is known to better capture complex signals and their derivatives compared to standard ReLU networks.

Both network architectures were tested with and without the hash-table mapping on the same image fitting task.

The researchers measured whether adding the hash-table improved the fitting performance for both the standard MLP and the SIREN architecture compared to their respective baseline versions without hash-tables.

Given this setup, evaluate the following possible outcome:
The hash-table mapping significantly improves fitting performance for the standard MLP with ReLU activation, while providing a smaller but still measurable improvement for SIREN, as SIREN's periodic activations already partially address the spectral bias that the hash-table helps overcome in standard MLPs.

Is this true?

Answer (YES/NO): NO